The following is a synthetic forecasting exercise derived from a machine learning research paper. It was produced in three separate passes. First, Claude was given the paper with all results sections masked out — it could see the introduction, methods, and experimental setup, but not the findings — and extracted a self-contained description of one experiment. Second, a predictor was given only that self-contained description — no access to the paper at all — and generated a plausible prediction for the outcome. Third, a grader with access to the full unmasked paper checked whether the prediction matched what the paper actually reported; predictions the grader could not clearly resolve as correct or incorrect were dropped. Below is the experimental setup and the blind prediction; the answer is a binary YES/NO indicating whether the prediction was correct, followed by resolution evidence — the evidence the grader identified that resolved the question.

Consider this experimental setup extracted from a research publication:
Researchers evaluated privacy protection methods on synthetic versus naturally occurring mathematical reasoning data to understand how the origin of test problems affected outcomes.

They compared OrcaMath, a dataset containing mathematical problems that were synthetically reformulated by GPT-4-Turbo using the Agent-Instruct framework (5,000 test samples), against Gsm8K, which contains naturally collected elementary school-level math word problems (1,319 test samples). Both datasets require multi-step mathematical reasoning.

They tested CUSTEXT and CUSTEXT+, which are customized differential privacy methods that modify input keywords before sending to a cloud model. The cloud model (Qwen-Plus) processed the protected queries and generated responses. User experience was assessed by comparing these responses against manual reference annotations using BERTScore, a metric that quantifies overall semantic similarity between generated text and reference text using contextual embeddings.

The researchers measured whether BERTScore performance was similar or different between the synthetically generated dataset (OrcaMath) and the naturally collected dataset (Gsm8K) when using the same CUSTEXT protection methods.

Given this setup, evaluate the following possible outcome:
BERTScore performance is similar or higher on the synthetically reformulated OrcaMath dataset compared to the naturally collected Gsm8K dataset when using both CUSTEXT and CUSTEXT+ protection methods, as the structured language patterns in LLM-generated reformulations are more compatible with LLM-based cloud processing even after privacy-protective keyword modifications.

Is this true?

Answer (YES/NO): YES